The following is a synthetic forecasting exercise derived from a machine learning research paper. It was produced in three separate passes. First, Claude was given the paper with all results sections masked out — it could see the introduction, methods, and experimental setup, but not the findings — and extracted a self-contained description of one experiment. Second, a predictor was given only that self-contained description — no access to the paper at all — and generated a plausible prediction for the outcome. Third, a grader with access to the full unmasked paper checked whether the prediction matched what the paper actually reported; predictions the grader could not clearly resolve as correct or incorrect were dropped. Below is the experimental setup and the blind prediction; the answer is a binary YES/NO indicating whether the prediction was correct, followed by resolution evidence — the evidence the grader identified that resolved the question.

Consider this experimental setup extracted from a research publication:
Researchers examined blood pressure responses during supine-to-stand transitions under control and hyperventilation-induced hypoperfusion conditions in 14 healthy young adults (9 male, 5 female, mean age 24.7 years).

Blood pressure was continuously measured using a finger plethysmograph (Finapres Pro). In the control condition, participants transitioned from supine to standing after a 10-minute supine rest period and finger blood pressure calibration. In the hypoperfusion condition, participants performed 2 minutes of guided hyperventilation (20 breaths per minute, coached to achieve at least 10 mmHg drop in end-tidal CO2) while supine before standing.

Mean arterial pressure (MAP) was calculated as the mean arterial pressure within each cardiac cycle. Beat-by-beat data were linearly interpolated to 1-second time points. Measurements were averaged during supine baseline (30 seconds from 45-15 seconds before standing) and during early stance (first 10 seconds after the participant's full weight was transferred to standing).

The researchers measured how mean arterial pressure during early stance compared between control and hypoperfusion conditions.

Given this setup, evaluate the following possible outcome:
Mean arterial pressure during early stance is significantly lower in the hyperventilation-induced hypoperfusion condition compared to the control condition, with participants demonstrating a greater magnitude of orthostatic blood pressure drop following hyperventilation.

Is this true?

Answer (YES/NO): NO